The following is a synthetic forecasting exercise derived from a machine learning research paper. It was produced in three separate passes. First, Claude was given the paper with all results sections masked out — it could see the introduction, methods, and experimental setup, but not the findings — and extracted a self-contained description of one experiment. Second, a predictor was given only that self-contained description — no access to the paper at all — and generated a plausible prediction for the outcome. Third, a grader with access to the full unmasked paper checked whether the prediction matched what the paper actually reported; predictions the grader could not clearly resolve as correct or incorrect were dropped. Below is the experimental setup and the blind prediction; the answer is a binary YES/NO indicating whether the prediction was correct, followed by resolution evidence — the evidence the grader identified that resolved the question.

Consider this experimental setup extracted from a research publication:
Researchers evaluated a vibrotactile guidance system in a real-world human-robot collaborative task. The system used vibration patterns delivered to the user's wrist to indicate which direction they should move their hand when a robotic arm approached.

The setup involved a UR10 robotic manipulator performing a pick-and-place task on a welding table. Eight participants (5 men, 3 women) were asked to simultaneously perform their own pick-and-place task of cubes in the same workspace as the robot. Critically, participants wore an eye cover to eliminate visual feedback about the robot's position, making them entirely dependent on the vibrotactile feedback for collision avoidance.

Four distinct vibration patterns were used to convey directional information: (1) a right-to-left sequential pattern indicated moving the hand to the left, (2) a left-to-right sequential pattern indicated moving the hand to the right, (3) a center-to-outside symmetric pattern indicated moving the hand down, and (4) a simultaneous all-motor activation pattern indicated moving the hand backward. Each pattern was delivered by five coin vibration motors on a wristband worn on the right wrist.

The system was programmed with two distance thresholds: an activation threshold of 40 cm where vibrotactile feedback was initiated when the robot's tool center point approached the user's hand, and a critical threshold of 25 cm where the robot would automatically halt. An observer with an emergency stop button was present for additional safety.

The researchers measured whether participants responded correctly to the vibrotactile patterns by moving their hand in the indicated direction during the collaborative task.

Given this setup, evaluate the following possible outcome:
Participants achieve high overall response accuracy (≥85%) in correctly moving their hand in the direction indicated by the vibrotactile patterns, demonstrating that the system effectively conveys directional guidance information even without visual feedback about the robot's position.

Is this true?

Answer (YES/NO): YES